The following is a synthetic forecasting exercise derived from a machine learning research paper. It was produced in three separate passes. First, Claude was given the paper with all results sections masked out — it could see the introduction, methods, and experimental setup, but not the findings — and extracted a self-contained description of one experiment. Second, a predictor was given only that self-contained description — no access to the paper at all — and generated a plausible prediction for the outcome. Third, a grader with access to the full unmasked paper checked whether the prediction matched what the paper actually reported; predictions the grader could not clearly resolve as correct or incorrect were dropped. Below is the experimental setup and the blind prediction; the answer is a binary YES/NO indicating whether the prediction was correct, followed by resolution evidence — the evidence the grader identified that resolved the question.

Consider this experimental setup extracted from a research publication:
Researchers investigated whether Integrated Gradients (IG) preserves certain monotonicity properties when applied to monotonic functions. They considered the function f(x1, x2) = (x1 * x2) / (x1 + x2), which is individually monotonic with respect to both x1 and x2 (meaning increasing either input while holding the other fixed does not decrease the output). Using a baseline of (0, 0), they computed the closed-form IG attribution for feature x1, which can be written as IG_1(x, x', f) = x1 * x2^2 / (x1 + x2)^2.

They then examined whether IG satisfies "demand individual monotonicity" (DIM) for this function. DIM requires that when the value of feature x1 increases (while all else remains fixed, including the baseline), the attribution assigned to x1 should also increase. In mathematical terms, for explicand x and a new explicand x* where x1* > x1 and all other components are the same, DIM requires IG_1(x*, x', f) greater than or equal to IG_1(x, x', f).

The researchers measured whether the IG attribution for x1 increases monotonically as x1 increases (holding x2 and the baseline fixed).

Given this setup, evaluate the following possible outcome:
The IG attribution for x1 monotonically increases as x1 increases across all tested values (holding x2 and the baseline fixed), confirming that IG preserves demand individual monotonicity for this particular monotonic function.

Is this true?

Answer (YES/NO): NO